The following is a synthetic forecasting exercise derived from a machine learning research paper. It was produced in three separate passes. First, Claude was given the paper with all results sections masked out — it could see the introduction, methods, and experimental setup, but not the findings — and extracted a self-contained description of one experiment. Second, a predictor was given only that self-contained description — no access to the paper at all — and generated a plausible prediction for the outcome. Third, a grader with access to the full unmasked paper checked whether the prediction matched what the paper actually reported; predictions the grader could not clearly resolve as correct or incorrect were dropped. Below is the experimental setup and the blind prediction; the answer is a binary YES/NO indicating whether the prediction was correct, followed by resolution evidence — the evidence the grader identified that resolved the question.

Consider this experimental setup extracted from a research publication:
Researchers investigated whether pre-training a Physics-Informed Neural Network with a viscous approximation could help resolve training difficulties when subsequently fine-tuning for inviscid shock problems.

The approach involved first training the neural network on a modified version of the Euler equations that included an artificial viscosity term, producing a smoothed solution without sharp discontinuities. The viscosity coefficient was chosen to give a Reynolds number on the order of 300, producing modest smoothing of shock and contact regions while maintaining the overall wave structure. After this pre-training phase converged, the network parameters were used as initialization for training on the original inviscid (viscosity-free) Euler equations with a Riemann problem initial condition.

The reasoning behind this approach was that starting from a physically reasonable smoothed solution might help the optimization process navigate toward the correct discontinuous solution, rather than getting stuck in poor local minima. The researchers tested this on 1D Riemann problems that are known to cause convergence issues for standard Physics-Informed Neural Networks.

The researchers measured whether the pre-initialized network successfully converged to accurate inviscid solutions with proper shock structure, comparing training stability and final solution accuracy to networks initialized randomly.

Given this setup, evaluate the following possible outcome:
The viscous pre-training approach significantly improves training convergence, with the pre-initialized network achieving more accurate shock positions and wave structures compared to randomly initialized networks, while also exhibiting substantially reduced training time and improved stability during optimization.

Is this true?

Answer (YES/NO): NO